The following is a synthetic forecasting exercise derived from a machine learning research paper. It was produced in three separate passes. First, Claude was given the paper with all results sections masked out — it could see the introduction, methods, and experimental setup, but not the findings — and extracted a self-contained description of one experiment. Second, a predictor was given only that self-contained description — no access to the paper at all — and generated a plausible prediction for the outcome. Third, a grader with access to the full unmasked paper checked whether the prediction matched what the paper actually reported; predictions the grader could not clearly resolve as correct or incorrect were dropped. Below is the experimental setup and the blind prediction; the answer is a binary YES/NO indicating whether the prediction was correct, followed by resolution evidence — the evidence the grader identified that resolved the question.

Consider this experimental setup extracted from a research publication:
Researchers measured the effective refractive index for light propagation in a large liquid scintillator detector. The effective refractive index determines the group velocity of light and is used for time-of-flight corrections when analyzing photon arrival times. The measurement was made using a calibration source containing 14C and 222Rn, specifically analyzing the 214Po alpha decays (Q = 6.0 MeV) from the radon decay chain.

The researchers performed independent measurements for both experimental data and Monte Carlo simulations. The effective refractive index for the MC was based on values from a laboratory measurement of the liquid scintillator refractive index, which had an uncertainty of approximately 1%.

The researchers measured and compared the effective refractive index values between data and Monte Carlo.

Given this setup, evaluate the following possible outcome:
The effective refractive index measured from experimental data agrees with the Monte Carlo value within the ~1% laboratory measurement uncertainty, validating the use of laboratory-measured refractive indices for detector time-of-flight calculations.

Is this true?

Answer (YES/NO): YES